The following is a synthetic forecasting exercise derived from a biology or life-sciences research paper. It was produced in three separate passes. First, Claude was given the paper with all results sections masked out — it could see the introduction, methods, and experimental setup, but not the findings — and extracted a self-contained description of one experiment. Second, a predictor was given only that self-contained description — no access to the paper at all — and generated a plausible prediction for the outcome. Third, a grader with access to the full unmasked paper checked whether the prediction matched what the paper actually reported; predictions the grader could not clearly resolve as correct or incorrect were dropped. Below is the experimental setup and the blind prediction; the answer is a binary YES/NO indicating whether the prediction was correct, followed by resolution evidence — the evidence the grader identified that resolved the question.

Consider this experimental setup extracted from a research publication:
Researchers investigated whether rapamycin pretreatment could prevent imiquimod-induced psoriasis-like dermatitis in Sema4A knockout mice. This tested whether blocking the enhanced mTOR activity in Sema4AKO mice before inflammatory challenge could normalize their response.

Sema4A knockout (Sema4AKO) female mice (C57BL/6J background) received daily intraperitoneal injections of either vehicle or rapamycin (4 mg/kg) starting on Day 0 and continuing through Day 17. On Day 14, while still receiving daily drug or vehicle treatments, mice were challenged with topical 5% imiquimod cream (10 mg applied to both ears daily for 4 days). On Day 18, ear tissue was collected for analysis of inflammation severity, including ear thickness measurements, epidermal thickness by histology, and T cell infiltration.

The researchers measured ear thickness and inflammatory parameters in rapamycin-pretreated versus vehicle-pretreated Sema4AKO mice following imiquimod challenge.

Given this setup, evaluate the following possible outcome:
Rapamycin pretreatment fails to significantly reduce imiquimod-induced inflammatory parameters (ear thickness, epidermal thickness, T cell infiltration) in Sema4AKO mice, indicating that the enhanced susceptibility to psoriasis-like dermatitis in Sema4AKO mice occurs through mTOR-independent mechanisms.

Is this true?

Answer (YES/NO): NO